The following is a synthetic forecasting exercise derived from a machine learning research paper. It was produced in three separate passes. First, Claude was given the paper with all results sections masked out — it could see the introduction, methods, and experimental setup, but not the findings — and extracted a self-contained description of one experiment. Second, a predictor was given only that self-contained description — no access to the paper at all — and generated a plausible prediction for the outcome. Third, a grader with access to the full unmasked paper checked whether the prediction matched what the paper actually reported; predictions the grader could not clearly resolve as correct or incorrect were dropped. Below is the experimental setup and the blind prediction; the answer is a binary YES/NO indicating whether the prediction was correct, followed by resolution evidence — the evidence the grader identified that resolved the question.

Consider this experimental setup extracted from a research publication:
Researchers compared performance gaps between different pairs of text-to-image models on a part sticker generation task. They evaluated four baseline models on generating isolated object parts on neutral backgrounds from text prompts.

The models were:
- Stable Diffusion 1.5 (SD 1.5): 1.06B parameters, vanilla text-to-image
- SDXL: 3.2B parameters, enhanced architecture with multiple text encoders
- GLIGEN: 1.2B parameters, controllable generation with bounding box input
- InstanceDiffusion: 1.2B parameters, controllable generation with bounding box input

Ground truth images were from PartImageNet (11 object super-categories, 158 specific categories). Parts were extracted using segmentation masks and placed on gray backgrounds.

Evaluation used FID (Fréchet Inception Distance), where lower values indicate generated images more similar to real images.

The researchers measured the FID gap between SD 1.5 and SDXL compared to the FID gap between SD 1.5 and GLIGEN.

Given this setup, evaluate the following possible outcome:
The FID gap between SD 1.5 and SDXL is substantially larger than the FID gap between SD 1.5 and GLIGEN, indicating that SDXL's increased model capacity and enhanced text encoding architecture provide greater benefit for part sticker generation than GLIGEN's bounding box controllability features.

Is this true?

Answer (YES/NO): YES